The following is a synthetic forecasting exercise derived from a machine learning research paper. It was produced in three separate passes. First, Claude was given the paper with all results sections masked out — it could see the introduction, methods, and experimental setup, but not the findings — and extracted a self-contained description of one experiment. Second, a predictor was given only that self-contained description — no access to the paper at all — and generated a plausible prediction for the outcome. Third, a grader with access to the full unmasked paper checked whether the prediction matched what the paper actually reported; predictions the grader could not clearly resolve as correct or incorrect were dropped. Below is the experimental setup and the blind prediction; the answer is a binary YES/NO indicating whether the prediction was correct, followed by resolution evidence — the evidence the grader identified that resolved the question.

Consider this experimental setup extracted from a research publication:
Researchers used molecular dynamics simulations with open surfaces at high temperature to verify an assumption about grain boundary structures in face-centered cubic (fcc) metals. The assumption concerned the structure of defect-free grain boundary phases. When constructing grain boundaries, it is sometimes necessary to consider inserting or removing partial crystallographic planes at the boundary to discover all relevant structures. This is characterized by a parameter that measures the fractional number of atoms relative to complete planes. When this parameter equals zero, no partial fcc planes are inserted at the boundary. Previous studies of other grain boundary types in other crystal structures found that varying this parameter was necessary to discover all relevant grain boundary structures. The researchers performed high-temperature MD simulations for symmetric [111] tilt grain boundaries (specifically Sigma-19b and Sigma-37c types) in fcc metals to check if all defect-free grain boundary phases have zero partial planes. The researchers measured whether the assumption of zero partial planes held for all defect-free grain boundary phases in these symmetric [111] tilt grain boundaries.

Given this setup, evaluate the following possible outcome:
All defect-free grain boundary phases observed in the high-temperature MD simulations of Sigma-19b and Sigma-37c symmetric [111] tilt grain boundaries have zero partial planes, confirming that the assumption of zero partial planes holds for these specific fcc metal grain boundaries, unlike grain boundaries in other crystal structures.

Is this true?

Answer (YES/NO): YES